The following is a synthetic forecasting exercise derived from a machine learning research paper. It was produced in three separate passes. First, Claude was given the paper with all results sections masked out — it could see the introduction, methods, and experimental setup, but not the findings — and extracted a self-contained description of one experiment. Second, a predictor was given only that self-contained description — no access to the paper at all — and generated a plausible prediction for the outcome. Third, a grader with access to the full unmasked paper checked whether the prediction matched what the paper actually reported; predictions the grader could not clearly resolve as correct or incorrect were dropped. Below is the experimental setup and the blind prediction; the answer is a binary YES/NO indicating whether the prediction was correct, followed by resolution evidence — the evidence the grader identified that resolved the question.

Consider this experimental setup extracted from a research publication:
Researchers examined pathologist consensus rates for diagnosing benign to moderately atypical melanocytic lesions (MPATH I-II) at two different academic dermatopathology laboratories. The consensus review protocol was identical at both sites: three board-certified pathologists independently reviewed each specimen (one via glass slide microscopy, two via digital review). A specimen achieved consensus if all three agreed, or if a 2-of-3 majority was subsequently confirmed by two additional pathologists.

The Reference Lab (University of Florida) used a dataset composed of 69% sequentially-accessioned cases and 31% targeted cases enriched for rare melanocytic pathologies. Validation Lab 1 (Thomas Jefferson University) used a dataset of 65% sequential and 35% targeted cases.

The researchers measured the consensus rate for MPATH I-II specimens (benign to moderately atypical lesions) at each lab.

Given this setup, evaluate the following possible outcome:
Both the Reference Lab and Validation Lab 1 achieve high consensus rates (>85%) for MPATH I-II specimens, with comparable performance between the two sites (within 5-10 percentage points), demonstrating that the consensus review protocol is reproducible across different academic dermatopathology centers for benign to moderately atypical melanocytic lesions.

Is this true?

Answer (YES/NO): NO